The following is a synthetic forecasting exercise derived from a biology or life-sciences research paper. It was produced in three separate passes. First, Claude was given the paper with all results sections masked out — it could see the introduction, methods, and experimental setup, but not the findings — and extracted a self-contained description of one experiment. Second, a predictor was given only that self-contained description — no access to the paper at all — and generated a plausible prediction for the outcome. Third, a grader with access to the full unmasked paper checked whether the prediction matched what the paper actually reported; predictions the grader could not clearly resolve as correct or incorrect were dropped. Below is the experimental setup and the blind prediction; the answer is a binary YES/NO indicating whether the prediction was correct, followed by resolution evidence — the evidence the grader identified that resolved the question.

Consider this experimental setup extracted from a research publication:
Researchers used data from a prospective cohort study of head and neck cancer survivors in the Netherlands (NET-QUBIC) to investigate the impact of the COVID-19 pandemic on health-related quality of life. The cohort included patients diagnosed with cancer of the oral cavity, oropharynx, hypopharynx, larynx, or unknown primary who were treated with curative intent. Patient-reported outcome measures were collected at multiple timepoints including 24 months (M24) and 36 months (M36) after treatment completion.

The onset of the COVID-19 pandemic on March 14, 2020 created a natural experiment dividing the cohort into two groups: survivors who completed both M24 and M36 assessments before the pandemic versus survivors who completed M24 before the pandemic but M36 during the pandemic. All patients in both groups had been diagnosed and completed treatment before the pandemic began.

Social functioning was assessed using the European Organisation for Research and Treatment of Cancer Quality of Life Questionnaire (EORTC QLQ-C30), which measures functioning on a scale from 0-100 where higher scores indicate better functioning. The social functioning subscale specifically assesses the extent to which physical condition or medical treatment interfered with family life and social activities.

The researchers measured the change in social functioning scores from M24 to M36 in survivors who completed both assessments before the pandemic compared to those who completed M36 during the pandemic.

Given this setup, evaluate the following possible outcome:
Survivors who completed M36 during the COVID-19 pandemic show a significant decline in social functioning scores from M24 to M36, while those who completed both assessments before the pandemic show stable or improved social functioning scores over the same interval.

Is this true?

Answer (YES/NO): NO